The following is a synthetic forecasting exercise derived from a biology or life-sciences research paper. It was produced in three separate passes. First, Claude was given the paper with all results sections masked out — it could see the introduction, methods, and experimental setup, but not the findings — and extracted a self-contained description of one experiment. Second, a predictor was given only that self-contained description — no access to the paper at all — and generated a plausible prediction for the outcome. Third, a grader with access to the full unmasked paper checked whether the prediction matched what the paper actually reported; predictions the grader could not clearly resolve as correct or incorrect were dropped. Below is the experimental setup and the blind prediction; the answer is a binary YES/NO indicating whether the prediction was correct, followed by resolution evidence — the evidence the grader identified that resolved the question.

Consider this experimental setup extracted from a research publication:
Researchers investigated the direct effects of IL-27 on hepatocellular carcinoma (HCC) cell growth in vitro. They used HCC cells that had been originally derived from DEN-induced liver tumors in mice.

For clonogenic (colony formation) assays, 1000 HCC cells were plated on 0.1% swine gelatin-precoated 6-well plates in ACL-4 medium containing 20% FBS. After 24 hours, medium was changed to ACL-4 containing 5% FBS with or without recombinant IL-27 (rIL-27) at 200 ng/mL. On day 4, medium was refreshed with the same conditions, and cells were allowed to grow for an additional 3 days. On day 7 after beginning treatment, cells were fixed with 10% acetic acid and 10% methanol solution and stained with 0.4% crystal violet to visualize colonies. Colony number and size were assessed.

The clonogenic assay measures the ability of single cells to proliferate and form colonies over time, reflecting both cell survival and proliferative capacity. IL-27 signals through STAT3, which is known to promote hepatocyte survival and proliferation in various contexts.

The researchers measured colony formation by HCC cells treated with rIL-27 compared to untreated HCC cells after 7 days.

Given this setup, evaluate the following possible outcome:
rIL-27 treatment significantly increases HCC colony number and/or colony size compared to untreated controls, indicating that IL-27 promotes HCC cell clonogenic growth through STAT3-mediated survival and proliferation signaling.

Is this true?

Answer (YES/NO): NO